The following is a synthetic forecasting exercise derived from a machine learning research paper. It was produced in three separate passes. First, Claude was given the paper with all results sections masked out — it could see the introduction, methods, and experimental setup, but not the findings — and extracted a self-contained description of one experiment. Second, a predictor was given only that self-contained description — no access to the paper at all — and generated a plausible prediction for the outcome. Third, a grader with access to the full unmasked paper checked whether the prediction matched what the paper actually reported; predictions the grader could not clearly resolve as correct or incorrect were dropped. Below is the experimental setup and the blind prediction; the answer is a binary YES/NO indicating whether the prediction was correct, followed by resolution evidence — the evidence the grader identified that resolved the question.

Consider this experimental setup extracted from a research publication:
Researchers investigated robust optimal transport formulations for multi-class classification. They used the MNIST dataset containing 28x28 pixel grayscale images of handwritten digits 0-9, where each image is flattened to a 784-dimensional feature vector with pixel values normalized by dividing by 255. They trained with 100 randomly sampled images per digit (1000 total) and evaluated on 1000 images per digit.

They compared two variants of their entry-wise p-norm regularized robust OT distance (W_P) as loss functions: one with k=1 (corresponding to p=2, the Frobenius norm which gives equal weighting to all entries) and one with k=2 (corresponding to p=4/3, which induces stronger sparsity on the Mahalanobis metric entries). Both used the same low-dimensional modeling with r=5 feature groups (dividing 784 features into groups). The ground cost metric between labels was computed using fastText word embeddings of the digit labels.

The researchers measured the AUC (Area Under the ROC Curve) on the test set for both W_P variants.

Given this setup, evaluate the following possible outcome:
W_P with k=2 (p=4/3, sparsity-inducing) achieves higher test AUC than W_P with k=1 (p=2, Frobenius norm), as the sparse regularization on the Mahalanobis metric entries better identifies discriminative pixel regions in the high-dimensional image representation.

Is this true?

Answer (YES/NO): NO